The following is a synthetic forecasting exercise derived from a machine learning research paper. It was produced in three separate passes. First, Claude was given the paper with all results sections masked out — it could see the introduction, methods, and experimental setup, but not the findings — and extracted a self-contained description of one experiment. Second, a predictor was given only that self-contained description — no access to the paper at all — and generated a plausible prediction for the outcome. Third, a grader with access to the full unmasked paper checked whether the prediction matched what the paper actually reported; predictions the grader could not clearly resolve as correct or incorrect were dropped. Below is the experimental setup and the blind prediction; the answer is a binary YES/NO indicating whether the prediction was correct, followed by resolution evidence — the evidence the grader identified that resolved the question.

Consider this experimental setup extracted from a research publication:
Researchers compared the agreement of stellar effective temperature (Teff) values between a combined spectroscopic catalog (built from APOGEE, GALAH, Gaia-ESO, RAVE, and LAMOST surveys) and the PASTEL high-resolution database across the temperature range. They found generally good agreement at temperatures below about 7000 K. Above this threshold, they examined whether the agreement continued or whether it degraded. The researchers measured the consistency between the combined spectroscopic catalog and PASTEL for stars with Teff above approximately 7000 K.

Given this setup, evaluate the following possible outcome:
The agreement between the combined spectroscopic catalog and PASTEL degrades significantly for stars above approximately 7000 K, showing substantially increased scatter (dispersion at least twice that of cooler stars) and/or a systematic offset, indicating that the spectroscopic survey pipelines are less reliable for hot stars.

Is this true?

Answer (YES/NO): YES